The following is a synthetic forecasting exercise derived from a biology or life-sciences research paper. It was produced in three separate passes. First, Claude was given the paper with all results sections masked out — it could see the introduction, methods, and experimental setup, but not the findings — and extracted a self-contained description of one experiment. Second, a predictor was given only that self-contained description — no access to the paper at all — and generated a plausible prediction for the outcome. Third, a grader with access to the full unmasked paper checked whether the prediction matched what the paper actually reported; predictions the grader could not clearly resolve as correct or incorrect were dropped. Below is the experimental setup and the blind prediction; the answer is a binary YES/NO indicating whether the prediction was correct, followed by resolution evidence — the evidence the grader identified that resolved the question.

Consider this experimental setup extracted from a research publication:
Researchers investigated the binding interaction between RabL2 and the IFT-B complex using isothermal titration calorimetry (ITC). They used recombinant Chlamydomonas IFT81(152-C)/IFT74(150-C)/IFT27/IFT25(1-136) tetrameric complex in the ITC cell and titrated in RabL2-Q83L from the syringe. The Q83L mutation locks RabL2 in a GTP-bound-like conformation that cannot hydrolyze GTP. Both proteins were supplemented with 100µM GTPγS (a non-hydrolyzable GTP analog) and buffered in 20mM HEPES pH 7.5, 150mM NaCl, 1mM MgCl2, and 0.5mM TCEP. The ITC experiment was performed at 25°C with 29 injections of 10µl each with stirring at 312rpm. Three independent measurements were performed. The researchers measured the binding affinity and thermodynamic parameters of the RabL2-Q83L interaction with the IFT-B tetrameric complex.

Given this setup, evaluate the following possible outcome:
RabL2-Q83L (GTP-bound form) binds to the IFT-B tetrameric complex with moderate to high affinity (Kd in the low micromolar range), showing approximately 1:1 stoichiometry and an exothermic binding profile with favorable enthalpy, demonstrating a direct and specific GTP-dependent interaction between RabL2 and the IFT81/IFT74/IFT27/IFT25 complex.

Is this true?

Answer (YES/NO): NO